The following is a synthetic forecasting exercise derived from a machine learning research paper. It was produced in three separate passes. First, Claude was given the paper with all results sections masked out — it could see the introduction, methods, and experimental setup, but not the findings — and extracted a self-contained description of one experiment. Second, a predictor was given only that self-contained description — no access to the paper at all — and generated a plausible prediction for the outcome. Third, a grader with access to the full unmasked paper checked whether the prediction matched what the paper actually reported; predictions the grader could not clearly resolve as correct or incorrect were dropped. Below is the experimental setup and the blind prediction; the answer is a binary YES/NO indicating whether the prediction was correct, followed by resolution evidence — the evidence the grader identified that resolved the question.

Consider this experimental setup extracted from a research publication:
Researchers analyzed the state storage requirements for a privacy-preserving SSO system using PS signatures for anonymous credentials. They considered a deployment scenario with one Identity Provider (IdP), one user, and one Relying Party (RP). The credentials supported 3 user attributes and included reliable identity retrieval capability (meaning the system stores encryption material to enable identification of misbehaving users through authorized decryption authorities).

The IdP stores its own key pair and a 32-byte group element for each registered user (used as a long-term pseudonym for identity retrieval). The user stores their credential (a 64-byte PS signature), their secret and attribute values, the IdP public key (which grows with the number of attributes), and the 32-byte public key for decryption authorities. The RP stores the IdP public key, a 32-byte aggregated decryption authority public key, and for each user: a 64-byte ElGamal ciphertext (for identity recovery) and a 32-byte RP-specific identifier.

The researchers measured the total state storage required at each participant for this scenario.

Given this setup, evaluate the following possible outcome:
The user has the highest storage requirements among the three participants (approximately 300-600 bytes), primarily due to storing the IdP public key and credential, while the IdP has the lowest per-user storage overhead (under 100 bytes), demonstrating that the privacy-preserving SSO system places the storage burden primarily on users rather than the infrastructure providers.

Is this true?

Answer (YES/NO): NO